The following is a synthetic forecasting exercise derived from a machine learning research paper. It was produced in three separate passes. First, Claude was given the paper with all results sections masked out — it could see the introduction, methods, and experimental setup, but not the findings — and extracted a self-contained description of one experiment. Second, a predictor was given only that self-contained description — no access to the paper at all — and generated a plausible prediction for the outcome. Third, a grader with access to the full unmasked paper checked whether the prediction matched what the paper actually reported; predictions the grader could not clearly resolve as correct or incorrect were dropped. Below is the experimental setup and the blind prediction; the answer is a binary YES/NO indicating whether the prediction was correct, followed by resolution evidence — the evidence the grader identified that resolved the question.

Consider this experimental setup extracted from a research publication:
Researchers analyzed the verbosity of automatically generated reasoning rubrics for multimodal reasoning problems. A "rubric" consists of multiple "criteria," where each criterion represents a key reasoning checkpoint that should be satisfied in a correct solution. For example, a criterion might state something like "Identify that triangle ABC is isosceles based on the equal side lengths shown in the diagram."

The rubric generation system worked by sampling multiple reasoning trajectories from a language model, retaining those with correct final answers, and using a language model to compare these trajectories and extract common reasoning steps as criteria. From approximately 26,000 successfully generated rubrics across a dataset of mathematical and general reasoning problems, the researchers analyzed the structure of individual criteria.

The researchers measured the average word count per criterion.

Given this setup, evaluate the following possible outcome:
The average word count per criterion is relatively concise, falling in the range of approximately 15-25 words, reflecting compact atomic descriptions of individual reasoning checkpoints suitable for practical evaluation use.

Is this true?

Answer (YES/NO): YES